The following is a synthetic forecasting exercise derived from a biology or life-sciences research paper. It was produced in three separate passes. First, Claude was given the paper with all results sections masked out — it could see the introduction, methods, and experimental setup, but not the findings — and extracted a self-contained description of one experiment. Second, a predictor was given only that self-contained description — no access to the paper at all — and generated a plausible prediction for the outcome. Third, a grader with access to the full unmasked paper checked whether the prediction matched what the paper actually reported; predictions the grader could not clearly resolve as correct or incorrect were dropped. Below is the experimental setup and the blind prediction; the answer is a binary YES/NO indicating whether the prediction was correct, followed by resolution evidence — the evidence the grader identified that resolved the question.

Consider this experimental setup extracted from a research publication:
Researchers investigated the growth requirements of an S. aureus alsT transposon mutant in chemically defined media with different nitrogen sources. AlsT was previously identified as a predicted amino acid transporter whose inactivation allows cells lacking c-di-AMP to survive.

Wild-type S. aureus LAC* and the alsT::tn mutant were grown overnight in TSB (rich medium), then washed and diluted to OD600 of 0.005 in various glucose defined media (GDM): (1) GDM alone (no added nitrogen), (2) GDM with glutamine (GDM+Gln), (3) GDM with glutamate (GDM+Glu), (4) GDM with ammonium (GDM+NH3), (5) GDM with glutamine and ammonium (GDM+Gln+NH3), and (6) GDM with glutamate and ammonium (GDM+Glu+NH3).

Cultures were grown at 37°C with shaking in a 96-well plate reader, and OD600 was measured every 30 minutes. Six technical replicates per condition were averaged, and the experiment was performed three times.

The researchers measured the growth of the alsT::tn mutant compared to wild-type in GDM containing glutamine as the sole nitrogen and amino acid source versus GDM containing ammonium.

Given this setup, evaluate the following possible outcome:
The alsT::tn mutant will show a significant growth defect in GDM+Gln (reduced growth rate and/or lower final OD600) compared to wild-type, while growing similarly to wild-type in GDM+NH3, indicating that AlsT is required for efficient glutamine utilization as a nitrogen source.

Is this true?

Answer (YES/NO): YES